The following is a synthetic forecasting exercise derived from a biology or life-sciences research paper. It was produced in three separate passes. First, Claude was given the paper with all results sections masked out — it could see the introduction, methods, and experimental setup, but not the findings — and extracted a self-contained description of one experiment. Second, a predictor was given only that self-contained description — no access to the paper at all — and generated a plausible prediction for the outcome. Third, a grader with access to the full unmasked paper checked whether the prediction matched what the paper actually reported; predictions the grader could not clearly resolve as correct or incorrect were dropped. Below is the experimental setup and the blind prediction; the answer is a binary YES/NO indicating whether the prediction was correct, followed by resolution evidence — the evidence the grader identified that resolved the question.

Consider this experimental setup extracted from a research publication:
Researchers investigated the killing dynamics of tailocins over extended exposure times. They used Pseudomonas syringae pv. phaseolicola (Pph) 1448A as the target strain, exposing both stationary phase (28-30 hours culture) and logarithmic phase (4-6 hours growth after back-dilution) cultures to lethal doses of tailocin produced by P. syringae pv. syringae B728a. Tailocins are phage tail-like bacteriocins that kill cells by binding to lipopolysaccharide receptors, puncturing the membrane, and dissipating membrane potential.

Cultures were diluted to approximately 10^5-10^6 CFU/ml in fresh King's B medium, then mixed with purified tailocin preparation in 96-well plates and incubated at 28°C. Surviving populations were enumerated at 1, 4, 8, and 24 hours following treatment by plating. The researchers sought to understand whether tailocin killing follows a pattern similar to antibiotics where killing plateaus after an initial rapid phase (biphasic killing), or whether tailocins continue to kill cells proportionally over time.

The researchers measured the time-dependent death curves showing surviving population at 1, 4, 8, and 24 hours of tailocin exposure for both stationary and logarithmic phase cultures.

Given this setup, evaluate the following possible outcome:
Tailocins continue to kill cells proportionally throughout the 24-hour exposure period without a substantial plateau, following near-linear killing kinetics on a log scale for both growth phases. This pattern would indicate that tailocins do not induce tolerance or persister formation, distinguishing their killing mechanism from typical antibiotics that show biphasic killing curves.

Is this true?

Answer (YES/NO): NO